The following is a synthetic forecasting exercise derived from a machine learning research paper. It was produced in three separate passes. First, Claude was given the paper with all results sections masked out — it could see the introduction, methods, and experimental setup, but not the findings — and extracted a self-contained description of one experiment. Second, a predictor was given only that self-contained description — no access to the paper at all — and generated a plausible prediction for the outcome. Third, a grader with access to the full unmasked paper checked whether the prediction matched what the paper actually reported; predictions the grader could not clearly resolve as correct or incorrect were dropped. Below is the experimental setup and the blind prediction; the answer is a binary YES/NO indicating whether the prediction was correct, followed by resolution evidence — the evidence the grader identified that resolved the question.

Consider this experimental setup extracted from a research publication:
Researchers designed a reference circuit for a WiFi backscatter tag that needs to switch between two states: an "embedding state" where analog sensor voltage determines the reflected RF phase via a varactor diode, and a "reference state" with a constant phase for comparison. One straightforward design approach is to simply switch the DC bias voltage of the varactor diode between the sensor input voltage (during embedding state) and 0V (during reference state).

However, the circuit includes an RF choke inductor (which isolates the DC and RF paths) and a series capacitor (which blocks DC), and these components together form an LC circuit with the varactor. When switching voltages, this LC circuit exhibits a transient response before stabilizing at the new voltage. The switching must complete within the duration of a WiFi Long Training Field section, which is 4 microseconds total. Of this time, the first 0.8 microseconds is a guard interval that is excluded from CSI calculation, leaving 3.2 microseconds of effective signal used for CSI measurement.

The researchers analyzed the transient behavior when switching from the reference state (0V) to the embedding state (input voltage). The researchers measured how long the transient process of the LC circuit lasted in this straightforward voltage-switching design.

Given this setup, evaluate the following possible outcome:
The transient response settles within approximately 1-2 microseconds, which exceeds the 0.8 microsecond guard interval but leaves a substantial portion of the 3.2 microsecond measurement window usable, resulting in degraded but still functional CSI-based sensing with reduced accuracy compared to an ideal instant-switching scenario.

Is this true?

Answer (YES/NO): NO